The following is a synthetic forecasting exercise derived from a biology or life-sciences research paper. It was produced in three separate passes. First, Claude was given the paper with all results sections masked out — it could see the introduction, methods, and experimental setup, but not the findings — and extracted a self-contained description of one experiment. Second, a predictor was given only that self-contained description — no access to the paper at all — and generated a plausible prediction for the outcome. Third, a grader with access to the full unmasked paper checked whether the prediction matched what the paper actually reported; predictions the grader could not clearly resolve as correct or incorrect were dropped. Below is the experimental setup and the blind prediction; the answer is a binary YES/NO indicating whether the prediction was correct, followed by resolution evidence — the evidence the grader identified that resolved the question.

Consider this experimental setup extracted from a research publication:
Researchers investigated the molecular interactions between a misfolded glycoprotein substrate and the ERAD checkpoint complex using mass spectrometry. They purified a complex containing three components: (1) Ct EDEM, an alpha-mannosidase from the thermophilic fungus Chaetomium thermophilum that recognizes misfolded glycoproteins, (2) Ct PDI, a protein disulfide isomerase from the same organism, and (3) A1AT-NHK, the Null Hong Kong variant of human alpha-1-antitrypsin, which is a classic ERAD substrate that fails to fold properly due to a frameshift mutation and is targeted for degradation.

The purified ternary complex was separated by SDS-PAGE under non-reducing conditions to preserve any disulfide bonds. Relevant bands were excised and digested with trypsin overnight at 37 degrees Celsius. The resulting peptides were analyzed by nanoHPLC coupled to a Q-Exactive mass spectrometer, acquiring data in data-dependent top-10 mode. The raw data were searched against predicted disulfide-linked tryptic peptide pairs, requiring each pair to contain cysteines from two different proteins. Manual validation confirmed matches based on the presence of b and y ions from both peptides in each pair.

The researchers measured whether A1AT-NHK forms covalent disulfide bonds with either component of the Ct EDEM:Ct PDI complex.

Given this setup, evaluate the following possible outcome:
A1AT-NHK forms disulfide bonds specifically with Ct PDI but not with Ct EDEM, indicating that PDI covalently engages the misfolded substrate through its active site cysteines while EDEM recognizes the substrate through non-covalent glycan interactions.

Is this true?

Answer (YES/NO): NO